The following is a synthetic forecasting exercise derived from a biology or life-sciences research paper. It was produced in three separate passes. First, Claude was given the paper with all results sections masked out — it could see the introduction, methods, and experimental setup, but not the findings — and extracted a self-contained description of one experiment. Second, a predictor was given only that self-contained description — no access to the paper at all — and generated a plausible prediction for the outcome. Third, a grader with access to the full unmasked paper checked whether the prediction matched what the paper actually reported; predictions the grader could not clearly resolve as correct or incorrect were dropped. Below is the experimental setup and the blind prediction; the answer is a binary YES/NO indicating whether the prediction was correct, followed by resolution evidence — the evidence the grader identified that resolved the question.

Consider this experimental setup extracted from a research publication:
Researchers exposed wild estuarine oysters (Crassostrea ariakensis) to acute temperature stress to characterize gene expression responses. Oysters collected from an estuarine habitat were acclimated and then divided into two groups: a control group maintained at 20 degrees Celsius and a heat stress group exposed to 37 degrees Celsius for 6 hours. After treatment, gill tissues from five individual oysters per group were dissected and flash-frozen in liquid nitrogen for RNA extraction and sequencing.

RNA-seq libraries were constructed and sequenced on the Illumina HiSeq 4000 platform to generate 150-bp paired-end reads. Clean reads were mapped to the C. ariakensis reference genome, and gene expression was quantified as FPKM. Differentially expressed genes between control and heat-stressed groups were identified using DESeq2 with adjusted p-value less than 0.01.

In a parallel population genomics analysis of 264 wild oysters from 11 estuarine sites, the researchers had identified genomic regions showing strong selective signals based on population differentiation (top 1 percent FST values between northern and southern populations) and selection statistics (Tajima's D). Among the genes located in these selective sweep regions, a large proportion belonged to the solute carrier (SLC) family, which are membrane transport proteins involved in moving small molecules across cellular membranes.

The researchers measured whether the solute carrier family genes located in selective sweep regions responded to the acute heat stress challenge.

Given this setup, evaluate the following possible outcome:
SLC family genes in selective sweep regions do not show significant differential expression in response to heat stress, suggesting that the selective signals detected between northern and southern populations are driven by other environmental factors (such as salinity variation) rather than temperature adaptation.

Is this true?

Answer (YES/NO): NO